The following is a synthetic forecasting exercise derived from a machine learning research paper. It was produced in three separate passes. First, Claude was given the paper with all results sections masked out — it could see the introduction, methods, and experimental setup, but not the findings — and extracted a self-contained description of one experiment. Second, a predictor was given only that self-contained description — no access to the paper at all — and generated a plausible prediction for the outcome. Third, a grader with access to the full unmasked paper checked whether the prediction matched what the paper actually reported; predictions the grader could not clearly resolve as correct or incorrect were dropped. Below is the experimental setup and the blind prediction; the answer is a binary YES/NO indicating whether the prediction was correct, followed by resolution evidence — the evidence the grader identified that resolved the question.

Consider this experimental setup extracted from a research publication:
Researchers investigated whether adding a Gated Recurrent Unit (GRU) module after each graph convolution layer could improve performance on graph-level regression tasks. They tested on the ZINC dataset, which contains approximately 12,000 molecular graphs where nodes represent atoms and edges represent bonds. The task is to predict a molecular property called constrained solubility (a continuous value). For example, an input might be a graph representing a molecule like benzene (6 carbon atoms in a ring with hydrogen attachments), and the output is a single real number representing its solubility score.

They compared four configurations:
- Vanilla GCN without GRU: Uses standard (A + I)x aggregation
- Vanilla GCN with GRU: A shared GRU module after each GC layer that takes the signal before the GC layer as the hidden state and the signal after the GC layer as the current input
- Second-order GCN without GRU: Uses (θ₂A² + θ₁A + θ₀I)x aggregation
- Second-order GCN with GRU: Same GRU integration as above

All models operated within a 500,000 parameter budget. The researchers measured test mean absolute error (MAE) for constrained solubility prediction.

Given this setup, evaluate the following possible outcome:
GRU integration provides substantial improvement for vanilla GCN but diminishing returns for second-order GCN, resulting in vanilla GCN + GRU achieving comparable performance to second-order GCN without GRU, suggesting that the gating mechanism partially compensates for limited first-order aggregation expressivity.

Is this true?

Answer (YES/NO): NO